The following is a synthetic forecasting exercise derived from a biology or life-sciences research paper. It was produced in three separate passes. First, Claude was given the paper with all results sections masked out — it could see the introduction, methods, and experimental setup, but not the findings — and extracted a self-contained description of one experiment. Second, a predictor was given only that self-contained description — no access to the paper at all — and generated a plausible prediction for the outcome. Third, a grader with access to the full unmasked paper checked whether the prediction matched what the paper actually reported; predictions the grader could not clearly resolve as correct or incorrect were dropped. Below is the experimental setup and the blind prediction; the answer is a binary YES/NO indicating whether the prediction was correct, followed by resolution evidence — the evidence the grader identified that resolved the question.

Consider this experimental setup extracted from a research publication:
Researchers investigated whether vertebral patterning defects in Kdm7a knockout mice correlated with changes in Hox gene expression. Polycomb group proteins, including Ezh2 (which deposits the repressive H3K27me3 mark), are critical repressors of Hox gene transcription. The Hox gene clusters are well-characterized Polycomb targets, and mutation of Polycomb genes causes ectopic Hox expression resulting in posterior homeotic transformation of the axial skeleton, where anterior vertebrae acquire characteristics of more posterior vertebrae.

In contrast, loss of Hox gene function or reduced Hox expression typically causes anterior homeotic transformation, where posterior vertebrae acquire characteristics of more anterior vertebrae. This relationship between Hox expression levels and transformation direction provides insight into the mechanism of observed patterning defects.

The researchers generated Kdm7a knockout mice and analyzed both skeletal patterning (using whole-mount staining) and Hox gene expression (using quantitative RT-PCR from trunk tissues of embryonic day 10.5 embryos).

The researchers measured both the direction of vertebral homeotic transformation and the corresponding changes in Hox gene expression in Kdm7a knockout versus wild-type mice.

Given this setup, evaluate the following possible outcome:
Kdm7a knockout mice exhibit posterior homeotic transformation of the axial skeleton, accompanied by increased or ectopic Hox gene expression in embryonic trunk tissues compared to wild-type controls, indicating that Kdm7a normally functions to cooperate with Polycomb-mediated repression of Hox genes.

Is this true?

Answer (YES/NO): NO